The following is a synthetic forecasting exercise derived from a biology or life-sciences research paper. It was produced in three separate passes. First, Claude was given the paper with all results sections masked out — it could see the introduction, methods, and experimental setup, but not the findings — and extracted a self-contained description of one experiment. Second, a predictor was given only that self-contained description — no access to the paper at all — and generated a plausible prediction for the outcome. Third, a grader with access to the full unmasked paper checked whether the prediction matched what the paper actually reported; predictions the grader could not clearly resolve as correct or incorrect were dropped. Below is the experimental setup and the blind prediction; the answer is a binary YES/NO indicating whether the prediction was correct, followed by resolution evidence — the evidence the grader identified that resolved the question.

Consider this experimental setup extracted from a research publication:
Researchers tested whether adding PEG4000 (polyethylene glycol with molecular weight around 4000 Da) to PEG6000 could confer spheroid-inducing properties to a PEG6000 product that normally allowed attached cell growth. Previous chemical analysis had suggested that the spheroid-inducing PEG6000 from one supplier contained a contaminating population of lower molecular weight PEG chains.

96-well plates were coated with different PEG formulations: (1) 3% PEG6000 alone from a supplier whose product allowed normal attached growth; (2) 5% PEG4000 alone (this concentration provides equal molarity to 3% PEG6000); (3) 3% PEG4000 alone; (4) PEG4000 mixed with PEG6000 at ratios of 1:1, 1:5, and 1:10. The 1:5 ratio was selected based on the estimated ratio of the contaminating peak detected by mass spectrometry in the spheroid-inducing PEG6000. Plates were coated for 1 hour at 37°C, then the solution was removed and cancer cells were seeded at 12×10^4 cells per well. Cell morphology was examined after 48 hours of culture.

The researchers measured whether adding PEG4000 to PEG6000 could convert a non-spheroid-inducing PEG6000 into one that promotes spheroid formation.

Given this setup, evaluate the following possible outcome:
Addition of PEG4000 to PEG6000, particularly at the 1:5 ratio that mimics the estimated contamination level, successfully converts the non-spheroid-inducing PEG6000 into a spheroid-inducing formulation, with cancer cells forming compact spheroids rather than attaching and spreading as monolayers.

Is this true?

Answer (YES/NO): NO